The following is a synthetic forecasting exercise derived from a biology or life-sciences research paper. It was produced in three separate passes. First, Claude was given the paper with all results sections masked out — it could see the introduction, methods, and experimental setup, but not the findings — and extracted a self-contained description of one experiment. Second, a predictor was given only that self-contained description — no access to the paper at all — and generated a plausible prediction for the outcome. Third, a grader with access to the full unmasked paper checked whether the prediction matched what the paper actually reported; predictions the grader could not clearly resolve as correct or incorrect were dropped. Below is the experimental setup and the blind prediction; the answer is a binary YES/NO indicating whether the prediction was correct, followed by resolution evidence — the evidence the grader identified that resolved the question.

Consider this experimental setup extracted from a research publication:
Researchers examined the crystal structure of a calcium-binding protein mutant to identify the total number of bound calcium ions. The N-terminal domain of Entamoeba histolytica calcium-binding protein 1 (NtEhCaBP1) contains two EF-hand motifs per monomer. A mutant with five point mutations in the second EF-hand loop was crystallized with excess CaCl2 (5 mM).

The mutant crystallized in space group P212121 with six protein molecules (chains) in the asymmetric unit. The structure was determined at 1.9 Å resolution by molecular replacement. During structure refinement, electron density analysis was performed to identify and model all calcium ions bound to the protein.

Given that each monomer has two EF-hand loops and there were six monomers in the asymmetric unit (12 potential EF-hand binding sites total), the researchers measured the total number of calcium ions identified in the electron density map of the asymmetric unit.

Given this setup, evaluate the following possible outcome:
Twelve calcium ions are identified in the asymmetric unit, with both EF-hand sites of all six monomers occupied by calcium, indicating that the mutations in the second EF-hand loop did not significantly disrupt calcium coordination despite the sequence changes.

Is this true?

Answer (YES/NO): NO